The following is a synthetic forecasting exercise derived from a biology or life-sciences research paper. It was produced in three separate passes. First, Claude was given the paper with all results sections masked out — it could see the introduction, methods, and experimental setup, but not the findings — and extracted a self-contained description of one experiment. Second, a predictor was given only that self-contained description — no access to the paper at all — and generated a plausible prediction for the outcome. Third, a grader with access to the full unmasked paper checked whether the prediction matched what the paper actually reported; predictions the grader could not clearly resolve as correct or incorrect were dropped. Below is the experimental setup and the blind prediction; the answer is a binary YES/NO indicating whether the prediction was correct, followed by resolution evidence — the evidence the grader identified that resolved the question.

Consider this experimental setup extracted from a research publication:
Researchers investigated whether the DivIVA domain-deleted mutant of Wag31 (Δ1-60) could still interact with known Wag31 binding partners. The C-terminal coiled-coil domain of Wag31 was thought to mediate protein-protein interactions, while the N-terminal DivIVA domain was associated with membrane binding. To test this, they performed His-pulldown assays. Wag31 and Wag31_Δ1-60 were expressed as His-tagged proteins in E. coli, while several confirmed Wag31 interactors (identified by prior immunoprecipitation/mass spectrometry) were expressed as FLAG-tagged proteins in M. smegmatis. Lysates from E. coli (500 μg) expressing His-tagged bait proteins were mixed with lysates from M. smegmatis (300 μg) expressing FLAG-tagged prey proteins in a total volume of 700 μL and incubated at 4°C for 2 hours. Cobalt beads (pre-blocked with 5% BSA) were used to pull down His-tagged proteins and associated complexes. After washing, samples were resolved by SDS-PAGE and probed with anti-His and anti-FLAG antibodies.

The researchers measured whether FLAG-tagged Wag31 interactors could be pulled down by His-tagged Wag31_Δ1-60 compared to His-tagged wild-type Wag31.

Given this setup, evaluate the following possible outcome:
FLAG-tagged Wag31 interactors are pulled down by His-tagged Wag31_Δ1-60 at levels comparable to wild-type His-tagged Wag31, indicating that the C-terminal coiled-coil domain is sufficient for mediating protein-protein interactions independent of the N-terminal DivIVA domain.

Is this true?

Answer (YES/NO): YES